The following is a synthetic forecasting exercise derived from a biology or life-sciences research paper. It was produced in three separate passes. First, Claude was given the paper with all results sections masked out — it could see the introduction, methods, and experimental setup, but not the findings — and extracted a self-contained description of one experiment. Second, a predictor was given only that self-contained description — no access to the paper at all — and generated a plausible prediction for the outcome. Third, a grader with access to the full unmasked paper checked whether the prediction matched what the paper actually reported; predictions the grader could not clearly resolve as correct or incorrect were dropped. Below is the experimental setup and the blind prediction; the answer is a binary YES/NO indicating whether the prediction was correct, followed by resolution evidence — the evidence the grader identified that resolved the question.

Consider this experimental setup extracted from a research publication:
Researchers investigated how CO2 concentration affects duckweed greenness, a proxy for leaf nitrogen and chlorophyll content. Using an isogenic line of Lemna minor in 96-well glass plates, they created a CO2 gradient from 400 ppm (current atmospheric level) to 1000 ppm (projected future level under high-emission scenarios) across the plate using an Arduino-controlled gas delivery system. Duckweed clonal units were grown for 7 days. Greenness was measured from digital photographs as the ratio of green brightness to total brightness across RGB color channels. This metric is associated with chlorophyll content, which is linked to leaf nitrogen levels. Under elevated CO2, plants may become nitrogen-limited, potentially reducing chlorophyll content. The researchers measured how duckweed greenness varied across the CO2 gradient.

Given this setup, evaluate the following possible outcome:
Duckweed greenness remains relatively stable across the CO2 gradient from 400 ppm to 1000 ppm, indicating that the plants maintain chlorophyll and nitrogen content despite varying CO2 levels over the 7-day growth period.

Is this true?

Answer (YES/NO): NO